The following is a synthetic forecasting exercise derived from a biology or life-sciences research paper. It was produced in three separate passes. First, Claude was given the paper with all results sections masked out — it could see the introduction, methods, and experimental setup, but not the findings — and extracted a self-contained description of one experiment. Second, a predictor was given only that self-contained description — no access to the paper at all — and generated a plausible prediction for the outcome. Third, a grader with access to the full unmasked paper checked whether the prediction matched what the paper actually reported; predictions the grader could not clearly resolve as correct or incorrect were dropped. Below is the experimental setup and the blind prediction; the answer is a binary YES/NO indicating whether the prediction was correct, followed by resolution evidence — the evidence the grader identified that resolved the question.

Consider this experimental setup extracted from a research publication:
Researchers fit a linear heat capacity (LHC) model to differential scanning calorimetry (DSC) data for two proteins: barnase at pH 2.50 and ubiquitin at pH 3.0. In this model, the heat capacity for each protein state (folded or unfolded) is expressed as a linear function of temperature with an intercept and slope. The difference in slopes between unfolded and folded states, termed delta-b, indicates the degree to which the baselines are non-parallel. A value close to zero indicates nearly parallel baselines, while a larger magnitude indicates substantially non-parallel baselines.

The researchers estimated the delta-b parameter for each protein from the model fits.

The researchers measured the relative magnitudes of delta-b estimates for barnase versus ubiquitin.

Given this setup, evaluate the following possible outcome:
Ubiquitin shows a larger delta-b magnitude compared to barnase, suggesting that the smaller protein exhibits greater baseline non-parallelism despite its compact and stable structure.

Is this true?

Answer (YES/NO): YES